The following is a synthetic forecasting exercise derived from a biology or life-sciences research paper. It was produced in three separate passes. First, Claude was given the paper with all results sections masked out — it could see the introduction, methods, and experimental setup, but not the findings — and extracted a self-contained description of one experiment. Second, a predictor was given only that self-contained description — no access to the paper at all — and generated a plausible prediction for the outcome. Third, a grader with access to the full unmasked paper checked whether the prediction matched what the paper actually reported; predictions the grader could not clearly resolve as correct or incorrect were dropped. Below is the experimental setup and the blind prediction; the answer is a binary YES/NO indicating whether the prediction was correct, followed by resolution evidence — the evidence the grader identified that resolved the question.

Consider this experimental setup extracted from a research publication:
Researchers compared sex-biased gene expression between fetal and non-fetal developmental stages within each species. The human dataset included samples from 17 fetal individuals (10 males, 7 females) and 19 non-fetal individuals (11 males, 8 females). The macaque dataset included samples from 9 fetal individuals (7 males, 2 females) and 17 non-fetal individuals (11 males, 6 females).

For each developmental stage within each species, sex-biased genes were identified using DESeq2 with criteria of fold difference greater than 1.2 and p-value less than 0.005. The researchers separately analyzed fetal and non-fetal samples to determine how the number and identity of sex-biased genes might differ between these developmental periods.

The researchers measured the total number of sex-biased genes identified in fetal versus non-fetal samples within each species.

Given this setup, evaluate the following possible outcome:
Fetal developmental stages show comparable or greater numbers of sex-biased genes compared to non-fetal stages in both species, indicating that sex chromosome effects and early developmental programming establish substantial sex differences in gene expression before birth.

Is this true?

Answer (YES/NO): YES